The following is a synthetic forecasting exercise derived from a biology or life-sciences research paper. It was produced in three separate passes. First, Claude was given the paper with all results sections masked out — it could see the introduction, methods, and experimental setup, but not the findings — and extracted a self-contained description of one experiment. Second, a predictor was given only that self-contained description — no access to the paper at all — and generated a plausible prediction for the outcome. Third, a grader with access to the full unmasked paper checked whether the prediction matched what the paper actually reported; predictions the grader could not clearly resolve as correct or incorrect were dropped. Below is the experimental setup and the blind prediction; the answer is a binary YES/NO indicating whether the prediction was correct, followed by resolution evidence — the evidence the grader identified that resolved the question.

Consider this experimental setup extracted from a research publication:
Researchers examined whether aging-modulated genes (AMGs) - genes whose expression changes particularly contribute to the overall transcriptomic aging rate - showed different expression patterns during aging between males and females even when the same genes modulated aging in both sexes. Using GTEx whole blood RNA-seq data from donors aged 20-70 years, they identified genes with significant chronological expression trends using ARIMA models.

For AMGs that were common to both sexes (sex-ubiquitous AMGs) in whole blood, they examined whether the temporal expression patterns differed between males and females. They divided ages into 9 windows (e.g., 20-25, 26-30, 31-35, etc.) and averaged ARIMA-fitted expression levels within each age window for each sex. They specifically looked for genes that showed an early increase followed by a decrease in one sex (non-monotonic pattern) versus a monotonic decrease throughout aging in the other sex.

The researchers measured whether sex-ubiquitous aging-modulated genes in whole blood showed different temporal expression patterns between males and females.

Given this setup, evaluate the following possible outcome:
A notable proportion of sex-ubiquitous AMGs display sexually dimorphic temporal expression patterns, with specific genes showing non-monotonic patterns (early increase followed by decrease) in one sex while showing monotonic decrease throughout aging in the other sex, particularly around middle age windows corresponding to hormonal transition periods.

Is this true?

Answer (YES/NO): YES